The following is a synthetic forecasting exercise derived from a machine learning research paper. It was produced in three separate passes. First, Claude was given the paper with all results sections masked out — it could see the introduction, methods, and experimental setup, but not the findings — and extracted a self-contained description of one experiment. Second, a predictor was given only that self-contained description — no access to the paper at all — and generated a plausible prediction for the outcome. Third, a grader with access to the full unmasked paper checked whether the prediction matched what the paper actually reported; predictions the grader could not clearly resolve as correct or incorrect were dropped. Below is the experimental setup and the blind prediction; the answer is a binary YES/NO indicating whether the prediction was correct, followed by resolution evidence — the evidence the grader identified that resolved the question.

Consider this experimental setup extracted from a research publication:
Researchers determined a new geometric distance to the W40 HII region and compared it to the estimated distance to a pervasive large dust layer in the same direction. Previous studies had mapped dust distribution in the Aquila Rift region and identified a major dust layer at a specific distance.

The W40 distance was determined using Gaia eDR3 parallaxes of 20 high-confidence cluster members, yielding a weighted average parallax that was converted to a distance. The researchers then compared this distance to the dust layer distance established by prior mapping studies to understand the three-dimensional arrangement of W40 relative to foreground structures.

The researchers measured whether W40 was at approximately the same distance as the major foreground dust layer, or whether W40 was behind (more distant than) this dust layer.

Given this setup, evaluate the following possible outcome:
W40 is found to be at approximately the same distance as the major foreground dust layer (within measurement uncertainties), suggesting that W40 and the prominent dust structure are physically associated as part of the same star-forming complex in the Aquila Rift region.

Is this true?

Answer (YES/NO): NO